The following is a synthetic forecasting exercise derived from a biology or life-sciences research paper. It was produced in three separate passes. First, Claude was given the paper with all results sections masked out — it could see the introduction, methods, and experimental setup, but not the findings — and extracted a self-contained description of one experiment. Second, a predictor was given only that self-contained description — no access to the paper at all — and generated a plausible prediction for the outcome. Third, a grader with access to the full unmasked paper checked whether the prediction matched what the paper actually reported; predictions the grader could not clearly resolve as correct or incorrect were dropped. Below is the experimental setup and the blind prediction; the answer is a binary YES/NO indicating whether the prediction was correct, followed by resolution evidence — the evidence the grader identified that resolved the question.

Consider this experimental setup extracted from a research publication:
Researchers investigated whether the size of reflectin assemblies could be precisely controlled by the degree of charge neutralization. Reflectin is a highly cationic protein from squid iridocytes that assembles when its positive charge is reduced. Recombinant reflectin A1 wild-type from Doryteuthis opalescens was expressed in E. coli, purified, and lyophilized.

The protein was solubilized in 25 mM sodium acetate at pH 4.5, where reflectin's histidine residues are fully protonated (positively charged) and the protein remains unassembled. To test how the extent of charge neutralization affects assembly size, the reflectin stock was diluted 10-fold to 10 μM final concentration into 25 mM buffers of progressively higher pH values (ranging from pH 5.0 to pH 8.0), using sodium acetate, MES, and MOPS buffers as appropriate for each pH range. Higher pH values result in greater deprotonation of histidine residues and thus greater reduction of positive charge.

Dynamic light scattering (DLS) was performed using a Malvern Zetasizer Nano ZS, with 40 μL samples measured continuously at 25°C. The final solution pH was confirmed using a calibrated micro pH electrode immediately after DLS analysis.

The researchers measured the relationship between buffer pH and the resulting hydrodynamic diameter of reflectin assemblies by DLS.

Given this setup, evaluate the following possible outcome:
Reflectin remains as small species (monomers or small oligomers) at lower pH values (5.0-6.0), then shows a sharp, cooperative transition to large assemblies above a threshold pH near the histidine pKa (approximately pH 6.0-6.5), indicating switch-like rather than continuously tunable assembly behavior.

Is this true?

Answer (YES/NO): NO